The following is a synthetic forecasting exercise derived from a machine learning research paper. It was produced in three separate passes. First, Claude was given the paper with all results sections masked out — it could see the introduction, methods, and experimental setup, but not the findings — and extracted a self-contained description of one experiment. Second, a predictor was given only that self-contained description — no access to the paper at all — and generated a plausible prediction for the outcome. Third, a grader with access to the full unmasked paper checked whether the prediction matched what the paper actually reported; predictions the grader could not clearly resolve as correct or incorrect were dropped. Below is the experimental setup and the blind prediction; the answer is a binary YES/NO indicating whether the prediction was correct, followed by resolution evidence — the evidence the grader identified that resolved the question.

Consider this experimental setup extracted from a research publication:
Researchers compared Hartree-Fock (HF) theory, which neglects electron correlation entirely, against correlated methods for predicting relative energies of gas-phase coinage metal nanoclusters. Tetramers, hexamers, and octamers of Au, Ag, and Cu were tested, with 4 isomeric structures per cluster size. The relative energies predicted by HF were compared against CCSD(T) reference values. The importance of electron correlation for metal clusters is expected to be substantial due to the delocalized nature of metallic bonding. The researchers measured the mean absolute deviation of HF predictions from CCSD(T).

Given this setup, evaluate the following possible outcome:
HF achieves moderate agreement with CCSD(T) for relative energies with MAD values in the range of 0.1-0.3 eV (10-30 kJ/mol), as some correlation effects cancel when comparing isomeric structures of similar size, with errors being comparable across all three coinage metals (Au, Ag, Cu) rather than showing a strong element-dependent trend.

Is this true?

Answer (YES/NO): NO